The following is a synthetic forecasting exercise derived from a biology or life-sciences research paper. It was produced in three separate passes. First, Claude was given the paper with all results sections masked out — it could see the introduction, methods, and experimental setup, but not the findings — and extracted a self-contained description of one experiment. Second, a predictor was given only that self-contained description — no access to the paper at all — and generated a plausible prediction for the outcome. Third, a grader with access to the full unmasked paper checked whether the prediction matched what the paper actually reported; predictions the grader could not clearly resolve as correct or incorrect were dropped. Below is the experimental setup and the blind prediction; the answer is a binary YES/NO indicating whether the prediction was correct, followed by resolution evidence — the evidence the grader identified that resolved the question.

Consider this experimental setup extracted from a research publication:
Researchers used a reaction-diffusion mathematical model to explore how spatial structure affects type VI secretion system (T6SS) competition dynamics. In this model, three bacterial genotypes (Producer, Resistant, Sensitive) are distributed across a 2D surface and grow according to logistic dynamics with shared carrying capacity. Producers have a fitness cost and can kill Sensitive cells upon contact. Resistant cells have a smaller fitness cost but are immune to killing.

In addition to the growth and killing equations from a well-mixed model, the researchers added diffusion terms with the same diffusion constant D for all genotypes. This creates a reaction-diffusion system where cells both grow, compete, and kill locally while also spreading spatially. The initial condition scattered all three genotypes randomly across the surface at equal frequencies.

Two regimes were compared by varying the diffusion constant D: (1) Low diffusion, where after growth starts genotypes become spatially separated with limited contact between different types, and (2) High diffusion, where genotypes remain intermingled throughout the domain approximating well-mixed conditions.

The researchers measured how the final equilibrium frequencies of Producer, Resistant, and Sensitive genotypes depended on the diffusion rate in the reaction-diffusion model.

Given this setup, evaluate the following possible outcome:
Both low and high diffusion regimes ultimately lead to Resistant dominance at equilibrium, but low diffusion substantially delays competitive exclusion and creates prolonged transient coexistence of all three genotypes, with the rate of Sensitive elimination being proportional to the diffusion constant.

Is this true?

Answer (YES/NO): NO